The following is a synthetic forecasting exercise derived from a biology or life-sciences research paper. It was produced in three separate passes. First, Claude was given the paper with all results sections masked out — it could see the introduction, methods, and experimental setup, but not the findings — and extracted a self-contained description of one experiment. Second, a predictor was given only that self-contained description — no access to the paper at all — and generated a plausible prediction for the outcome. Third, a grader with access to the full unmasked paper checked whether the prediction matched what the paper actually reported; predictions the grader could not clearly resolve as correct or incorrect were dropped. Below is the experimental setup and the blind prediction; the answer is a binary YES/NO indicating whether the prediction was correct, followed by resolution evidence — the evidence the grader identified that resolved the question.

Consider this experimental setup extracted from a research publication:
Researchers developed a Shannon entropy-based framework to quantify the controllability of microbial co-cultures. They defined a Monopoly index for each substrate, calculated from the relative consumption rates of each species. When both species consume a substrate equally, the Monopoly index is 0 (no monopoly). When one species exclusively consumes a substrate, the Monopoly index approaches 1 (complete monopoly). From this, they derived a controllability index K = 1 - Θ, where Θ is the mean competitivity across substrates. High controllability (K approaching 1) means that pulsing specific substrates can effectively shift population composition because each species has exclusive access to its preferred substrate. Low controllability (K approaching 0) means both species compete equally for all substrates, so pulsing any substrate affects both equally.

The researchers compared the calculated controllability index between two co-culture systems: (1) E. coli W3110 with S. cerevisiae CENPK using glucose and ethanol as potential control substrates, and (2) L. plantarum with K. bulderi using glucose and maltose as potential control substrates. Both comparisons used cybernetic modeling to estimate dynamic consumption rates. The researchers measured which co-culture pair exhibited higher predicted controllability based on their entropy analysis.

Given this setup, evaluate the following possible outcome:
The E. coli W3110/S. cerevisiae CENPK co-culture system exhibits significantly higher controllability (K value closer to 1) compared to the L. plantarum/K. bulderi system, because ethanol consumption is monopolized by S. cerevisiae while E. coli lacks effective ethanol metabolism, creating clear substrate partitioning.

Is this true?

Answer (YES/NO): NO